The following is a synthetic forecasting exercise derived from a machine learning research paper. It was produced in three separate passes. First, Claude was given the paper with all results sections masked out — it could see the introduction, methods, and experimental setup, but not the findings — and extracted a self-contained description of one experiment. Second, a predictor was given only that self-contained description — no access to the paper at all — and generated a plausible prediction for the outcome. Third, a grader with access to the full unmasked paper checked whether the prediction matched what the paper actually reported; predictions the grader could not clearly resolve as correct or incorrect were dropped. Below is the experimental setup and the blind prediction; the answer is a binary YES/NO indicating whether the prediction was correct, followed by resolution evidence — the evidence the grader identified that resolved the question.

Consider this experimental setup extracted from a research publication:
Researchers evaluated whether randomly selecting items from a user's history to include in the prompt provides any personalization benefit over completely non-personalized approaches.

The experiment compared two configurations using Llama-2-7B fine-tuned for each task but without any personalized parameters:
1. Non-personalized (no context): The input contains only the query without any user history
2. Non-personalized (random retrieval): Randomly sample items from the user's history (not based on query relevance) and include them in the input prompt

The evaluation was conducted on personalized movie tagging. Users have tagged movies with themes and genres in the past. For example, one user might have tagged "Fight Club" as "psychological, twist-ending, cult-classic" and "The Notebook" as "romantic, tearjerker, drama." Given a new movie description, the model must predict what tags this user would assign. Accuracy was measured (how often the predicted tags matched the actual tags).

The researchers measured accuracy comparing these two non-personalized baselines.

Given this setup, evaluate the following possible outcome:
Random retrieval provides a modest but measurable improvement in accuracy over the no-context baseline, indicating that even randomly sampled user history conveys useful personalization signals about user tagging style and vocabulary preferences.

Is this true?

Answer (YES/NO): NO